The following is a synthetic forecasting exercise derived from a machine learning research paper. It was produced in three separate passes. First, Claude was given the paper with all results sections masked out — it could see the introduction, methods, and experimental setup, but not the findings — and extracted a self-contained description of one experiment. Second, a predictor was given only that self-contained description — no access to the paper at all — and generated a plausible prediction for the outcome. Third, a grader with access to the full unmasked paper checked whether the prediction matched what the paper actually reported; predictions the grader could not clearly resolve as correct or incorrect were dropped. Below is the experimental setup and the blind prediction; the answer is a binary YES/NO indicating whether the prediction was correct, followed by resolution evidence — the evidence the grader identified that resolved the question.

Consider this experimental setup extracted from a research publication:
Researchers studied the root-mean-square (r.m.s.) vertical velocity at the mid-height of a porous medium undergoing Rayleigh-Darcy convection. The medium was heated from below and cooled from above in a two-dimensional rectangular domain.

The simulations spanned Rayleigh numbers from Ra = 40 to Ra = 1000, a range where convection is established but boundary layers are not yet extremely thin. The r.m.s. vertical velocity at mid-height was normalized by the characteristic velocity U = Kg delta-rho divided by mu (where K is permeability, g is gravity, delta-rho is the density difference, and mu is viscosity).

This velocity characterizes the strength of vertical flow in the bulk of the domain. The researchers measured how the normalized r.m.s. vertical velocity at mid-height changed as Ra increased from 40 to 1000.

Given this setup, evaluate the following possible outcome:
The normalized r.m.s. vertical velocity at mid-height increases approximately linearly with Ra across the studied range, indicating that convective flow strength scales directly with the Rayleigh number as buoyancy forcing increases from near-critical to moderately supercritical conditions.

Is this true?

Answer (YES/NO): NO